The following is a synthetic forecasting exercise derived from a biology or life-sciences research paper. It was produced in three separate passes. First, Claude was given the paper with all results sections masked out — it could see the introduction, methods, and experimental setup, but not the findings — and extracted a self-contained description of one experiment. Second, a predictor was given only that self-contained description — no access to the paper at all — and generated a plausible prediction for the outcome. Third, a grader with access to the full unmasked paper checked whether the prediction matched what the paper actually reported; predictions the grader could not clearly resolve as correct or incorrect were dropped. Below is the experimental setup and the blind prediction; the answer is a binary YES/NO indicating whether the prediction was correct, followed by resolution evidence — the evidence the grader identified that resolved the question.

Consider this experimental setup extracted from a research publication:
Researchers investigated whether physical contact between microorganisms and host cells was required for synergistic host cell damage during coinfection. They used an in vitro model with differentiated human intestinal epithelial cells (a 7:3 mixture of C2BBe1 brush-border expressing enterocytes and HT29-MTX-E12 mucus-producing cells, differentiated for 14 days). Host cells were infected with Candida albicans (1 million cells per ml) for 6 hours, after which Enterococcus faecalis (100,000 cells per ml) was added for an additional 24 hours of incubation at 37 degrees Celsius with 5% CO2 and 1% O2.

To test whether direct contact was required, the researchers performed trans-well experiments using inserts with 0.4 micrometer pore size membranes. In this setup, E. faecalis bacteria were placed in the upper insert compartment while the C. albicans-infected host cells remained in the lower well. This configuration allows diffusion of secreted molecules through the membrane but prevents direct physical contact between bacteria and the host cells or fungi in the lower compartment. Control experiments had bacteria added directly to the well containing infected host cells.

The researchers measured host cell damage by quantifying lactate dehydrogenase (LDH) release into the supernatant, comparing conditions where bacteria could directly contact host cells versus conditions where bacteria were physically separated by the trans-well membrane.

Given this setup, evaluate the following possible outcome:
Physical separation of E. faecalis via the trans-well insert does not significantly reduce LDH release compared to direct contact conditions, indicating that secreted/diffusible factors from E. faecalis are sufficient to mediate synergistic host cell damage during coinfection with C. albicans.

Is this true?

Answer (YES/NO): NO